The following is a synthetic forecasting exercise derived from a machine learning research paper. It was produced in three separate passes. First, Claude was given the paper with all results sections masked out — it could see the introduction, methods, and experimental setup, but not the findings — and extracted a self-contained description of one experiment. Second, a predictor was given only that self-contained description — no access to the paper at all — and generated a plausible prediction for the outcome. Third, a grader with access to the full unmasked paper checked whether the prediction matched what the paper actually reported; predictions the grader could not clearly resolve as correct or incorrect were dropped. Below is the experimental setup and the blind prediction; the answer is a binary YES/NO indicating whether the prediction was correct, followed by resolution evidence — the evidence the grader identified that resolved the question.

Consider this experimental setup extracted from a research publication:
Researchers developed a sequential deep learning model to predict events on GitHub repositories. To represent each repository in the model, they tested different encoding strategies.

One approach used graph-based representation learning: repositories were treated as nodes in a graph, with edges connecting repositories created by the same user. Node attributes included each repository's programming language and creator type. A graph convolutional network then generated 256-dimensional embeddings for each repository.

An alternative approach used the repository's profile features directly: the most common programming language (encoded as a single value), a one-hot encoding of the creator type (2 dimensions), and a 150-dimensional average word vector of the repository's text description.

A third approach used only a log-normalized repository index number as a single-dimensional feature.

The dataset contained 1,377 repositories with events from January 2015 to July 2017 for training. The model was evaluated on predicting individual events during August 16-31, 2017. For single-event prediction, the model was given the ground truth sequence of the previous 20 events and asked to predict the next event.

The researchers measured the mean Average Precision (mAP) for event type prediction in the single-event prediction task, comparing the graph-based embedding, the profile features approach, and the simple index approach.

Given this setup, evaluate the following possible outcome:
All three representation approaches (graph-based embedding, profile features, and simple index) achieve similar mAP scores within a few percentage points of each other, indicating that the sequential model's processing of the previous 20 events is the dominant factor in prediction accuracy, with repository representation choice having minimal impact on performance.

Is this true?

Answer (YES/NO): NO